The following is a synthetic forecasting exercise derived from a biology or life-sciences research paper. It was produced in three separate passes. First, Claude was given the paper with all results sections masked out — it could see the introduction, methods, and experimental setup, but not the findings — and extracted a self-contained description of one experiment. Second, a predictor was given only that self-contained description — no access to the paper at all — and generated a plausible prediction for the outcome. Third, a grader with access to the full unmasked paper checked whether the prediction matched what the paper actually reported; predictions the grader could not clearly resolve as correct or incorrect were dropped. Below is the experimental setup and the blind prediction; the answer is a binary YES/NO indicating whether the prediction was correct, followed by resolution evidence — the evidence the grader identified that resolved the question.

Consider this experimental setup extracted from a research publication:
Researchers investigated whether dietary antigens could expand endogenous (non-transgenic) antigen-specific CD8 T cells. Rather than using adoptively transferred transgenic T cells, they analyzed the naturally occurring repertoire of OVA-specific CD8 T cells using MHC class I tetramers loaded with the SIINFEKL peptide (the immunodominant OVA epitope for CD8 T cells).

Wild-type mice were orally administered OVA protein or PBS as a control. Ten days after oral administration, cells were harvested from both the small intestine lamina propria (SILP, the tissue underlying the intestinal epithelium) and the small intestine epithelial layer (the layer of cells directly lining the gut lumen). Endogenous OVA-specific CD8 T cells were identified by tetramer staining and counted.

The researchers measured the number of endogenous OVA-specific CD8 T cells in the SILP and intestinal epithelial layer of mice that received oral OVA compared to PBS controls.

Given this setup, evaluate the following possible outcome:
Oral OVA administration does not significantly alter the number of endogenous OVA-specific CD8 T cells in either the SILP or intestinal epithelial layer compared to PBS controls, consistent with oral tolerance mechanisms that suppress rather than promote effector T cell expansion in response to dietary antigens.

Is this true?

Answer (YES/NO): NO